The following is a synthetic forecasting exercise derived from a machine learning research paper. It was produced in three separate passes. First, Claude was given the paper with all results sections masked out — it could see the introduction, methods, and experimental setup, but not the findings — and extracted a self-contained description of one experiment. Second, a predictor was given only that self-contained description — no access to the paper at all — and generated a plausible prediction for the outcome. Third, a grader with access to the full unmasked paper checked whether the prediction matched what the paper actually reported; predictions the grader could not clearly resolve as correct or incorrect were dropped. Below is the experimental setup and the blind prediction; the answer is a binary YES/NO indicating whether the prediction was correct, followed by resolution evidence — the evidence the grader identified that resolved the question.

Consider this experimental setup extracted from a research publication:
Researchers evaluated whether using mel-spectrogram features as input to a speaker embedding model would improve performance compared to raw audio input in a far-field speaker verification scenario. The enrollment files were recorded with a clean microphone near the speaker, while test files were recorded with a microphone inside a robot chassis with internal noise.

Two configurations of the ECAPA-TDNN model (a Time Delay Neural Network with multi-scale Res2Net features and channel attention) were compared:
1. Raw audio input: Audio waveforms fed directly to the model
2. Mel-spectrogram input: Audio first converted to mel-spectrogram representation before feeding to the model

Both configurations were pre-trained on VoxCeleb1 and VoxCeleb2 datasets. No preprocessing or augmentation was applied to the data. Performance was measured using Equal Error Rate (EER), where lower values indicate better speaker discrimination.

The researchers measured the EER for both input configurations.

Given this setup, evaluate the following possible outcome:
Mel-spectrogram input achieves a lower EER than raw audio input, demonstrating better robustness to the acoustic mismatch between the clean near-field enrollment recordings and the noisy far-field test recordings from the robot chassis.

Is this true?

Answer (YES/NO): YES